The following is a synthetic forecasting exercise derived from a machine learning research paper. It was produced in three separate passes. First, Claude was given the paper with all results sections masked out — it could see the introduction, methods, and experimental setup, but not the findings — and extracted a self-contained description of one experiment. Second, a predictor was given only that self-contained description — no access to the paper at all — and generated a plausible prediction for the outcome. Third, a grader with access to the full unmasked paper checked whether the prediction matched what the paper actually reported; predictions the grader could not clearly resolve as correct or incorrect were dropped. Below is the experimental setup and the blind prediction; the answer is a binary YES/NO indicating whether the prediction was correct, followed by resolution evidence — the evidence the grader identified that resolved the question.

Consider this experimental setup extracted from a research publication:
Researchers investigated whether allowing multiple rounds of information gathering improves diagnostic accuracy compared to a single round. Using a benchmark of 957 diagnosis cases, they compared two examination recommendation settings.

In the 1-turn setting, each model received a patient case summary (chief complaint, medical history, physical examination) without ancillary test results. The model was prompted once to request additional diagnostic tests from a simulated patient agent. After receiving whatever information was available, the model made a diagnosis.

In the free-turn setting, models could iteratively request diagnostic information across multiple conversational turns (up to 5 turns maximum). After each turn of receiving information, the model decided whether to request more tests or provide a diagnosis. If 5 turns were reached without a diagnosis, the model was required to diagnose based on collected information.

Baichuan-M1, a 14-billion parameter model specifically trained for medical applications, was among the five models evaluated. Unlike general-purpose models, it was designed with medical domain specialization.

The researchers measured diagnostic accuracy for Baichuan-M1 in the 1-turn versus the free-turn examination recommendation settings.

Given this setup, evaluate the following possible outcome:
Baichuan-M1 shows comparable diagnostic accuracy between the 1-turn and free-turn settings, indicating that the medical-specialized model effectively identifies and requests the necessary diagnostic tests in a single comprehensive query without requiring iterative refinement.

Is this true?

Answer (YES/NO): NO